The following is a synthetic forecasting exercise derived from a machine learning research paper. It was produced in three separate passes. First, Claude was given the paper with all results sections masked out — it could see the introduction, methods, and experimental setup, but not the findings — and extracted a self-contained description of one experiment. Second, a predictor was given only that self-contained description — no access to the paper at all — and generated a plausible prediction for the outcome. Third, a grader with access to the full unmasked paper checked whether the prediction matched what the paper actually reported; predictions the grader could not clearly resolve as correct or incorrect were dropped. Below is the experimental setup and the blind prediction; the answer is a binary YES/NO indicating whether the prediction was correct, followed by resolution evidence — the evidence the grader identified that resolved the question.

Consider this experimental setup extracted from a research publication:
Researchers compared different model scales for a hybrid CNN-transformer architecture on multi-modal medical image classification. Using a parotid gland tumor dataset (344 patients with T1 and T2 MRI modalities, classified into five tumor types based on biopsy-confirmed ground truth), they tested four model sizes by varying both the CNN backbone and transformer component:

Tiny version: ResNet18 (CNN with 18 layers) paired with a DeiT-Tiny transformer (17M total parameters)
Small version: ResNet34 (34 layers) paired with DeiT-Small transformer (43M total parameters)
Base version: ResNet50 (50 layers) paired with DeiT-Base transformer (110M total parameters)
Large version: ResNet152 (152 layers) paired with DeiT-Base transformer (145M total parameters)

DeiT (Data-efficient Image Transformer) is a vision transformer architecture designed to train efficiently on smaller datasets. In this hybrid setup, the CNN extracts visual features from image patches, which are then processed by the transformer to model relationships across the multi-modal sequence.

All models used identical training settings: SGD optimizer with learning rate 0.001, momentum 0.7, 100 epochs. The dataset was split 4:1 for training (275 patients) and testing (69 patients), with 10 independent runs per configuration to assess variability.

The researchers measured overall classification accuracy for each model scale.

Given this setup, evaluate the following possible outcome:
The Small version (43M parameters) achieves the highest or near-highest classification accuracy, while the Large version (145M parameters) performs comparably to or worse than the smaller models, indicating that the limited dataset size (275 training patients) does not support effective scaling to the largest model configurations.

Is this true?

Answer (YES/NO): YES